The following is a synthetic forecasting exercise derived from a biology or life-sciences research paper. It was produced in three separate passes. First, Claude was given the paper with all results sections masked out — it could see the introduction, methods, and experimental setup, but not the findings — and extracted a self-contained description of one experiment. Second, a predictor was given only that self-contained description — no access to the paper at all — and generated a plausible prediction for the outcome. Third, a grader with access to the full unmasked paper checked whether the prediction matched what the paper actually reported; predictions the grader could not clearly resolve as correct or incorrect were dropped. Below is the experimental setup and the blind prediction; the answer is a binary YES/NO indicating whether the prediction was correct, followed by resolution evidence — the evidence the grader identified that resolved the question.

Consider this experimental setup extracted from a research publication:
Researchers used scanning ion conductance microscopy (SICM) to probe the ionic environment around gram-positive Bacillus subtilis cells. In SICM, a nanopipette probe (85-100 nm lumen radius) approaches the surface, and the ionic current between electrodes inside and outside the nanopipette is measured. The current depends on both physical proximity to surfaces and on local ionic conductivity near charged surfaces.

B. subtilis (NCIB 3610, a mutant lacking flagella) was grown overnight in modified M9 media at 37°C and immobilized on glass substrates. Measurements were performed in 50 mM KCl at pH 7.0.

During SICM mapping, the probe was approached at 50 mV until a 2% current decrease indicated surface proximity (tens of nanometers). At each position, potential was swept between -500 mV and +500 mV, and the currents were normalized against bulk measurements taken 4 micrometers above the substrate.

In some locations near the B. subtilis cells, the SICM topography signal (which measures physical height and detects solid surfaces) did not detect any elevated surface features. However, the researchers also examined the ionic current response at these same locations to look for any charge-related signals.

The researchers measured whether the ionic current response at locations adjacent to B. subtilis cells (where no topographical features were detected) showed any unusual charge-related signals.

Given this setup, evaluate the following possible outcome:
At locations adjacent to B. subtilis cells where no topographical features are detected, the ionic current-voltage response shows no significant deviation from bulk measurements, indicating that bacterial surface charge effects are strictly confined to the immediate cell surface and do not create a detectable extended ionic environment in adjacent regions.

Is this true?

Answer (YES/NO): NO